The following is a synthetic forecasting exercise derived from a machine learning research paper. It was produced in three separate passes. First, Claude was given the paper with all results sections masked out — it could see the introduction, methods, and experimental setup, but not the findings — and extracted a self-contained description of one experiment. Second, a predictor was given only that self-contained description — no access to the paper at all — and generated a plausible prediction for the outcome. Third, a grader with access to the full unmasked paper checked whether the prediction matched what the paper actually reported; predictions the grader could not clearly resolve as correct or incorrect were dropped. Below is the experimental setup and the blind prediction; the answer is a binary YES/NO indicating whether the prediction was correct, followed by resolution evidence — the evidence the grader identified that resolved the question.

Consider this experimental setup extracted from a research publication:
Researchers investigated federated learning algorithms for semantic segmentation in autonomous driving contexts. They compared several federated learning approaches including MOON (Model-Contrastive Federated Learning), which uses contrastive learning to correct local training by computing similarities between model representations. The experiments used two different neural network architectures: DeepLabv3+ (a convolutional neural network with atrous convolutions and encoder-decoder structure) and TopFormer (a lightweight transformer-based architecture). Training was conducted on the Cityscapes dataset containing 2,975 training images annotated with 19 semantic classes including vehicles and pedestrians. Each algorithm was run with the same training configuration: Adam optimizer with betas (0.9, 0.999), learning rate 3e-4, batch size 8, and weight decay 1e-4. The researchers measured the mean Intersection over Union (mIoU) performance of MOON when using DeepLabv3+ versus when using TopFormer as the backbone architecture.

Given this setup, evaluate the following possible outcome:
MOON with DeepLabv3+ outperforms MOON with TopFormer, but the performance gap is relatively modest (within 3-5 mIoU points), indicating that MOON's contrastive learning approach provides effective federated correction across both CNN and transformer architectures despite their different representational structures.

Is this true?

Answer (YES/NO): NO